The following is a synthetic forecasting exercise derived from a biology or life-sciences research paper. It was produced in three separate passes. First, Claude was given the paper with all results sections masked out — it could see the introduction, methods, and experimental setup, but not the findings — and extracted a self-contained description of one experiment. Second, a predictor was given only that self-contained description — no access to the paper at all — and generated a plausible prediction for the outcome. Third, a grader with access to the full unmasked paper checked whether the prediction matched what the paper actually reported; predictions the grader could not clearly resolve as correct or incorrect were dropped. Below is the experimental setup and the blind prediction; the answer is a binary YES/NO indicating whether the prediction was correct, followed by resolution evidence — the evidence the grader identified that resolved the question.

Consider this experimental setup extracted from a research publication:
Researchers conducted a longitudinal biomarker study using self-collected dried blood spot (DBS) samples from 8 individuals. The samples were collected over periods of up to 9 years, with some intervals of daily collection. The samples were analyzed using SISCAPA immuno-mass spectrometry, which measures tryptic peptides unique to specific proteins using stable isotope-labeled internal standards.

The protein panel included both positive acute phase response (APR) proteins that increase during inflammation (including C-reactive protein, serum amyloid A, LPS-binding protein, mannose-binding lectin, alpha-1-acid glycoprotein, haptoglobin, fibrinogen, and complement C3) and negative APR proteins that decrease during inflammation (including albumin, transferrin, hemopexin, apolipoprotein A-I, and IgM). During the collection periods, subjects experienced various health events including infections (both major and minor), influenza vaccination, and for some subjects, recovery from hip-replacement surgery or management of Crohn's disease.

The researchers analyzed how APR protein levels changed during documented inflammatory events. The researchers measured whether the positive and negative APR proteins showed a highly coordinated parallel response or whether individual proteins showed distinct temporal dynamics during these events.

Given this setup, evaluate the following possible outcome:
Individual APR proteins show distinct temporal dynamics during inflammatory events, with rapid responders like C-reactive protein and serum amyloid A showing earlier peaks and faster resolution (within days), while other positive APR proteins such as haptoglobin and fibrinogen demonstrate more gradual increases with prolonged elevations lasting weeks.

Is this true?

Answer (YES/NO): YES